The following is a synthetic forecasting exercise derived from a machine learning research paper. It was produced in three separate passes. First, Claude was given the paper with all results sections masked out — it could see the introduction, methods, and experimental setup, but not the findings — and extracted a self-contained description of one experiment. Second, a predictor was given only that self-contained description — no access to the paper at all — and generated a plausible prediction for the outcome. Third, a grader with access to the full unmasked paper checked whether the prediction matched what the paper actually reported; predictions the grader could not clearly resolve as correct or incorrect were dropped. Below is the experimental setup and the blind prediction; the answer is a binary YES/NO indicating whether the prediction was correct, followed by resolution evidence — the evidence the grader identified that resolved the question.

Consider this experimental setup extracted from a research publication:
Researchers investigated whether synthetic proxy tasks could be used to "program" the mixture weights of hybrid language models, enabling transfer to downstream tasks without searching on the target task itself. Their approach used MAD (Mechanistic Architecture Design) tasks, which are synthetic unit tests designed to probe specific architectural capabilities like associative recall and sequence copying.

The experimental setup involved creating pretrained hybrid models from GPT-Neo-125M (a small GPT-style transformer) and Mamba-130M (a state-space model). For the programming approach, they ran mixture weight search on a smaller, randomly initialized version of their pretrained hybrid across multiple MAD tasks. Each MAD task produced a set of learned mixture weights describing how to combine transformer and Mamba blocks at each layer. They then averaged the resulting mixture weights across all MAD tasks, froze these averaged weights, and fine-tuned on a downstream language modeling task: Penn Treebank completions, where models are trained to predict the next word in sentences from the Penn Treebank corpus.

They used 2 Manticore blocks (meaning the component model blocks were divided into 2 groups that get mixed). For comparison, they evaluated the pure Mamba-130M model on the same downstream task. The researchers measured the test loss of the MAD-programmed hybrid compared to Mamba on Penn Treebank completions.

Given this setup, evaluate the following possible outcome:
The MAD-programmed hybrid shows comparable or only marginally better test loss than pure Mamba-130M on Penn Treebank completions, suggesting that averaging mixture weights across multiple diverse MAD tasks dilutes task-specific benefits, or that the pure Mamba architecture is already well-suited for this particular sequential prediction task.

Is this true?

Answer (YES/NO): NO